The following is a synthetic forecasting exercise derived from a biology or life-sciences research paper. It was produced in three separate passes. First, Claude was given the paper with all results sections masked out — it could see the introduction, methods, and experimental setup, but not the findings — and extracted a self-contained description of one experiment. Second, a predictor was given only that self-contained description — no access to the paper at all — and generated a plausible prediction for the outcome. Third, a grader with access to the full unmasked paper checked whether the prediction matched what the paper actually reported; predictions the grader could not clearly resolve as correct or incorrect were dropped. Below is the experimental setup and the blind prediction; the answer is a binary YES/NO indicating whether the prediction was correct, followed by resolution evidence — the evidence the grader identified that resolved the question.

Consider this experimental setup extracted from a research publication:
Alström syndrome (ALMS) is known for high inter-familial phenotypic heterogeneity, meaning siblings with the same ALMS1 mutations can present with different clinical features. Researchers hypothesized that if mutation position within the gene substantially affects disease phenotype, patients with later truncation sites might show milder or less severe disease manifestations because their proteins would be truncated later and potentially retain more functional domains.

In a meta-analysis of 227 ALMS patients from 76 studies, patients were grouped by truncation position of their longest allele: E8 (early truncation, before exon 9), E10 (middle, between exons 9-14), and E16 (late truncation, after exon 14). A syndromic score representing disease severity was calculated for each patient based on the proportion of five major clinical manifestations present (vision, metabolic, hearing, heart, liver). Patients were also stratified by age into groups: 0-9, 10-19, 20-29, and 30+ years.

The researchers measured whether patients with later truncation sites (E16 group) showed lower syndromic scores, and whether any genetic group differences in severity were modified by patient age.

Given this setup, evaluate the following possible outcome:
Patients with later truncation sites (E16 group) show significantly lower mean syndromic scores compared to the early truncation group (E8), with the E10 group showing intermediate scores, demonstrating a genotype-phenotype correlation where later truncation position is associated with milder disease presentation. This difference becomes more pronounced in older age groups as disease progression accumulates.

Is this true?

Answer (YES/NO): NO